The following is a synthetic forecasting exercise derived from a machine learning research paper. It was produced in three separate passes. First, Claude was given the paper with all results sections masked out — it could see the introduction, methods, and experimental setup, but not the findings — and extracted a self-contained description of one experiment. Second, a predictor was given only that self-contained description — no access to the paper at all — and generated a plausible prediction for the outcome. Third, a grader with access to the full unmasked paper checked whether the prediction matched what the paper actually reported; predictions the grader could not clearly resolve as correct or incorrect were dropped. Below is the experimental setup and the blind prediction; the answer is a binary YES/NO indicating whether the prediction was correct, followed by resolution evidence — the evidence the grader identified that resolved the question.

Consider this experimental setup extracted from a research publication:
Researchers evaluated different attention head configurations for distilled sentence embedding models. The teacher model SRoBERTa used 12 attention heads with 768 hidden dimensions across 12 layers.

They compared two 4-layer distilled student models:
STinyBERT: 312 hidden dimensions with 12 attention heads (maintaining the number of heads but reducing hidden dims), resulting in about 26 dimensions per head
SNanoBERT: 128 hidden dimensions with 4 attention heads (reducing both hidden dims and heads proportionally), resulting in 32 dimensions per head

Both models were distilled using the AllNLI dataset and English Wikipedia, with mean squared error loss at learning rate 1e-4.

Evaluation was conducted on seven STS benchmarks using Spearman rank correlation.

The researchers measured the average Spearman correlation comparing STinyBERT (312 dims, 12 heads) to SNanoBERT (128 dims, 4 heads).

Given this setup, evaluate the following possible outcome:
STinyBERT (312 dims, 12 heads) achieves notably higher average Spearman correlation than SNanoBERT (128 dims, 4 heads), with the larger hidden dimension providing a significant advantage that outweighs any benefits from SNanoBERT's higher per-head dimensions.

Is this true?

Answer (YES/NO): NO